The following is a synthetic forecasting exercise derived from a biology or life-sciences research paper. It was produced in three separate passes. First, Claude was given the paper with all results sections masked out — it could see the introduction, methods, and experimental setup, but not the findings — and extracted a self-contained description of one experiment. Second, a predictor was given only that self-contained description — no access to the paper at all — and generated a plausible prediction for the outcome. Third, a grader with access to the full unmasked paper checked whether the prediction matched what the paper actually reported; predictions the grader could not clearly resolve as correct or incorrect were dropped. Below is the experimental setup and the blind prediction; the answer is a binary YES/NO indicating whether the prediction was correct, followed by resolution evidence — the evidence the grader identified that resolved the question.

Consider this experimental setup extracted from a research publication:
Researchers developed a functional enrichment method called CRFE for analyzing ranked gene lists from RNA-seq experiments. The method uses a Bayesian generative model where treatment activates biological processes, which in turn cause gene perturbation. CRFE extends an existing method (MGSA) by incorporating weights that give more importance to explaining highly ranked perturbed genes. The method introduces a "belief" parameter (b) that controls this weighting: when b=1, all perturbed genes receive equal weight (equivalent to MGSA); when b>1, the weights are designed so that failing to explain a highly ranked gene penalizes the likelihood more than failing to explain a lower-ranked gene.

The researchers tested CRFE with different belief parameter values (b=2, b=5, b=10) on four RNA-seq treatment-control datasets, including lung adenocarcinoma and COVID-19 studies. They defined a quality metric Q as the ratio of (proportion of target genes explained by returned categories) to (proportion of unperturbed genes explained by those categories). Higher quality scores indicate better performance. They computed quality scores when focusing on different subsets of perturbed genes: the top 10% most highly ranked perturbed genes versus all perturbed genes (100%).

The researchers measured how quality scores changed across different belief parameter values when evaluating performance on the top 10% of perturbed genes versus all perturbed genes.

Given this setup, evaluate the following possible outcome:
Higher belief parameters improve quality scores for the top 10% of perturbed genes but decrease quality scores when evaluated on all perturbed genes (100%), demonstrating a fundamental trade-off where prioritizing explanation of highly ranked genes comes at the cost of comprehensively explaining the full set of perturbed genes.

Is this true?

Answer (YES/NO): YES